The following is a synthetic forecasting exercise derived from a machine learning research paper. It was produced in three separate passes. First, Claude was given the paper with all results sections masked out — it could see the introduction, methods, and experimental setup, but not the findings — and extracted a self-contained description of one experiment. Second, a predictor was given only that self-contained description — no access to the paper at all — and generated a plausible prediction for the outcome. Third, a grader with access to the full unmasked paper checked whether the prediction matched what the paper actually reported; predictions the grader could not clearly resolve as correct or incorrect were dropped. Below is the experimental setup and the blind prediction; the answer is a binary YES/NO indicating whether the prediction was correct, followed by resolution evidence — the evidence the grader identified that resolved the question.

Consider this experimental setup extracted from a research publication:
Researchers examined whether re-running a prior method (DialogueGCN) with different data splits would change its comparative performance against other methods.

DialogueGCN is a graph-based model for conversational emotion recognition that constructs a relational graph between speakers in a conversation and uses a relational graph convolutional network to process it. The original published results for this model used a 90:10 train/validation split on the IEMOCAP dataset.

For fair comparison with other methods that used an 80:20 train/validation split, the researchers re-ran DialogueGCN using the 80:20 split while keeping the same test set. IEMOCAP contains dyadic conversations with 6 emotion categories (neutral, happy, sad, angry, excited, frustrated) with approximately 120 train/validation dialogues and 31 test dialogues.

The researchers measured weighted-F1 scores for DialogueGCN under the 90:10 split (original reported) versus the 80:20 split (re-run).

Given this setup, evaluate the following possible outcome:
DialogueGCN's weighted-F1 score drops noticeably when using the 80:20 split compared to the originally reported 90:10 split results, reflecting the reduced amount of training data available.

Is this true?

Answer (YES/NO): YES